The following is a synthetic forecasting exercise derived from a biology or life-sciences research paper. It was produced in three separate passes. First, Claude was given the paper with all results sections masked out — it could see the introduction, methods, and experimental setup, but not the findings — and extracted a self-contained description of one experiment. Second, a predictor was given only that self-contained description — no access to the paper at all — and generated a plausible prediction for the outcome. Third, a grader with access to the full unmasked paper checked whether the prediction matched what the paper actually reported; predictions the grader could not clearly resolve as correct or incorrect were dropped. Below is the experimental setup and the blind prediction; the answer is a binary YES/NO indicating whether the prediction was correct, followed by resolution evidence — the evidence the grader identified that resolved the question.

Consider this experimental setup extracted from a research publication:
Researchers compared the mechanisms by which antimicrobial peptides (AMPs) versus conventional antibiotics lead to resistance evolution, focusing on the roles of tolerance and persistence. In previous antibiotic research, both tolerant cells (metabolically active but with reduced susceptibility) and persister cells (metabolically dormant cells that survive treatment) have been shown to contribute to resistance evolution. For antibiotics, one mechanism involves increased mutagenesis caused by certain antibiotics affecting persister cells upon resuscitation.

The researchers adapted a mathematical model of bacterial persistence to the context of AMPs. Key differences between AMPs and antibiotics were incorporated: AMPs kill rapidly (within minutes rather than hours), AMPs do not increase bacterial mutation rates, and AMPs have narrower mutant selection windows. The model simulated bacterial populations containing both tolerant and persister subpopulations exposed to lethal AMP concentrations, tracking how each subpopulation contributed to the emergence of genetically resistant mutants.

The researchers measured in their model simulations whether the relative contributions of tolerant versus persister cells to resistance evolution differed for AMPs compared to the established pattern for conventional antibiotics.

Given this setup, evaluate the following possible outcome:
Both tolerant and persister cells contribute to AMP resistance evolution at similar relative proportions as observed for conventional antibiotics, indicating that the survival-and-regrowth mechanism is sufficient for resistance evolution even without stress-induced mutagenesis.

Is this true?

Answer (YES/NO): NO